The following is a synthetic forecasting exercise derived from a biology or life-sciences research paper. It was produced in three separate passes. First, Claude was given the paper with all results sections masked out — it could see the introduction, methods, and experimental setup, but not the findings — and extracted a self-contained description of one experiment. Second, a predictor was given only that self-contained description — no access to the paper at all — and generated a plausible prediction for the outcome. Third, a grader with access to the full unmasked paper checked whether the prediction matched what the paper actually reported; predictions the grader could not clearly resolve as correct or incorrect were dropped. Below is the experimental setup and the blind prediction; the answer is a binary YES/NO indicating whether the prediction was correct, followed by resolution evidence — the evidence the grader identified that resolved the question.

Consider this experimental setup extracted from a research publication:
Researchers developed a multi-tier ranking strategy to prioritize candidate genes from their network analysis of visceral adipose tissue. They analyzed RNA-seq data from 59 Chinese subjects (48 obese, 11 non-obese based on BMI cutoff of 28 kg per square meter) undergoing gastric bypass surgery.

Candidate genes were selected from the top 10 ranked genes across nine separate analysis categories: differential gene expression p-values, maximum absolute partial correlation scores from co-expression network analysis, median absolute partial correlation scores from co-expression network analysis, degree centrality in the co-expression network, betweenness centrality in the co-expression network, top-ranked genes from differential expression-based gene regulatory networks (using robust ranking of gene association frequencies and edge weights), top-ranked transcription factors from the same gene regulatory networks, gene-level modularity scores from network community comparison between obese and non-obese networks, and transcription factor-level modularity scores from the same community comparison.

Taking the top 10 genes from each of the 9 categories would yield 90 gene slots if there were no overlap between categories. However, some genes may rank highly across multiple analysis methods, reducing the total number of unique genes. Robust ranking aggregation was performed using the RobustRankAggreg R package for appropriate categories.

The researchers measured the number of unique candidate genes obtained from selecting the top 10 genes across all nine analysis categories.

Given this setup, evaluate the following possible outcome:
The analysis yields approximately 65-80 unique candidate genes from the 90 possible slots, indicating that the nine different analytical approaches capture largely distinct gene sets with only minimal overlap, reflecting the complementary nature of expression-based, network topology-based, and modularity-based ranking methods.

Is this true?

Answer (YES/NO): YES